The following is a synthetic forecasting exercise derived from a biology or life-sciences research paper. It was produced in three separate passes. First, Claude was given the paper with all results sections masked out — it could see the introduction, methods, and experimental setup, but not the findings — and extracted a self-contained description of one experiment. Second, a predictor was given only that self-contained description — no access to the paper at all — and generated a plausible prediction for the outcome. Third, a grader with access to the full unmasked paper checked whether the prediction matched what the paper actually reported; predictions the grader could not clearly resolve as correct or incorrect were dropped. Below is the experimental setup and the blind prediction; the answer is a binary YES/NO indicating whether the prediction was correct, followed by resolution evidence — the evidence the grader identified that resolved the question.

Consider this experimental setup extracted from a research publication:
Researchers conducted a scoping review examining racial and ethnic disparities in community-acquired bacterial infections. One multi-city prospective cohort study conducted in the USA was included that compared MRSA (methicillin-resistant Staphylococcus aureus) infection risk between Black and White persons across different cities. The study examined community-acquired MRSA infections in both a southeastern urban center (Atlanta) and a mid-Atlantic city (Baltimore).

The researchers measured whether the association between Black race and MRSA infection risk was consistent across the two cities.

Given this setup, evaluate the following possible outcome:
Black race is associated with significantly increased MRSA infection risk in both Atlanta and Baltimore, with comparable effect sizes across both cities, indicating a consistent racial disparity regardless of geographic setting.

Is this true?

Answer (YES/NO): NO